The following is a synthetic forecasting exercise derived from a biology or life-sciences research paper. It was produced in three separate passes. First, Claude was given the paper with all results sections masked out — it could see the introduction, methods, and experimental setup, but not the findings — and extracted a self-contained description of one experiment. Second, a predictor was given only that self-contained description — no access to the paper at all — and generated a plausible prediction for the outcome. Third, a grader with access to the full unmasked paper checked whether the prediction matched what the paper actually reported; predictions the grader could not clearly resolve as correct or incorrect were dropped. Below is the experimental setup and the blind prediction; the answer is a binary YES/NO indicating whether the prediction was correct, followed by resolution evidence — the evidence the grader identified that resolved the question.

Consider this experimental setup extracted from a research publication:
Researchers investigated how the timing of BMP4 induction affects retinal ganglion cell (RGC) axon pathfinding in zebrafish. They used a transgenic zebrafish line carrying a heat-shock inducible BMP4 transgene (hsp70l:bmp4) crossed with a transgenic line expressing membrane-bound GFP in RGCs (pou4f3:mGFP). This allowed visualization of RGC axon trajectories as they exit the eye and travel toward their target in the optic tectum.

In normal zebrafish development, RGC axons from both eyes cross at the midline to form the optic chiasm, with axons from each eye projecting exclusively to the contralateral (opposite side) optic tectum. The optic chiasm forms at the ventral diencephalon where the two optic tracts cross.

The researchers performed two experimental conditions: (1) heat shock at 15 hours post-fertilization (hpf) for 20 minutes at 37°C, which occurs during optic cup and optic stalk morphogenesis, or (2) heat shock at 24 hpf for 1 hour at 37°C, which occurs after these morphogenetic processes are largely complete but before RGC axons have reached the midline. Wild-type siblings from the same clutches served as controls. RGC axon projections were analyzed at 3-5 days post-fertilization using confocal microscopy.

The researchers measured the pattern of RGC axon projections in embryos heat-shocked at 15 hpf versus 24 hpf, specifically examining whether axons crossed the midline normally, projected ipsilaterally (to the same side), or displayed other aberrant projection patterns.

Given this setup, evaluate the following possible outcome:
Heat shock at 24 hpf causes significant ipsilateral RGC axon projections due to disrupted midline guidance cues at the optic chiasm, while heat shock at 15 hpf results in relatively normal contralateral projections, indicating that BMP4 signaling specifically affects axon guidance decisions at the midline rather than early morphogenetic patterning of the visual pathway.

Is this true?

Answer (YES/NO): NO